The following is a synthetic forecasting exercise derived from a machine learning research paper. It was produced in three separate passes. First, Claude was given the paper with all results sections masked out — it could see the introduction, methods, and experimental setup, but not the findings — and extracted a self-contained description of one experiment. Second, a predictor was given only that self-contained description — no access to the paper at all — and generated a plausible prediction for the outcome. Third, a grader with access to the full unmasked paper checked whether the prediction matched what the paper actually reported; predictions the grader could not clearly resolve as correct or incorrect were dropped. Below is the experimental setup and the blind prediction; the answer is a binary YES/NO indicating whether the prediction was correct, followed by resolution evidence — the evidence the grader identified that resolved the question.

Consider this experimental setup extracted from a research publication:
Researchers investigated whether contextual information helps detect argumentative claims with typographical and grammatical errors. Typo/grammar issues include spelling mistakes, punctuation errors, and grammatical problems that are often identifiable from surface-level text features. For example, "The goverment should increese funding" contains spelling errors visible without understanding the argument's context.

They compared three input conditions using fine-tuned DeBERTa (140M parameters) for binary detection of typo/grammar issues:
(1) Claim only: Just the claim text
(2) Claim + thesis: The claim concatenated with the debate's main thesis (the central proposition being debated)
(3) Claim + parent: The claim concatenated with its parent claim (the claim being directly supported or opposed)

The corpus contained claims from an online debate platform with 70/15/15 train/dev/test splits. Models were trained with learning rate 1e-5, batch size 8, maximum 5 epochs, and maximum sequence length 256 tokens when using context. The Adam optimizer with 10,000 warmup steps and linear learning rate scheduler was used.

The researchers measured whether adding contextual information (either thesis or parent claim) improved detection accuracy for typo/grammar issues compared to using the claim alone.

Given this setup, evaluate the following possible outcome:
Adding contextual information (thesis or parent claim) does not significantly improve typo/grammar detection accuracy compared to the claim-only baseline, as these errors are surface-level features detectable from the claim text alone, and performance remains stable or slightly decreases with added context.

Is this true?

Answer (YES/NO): NO